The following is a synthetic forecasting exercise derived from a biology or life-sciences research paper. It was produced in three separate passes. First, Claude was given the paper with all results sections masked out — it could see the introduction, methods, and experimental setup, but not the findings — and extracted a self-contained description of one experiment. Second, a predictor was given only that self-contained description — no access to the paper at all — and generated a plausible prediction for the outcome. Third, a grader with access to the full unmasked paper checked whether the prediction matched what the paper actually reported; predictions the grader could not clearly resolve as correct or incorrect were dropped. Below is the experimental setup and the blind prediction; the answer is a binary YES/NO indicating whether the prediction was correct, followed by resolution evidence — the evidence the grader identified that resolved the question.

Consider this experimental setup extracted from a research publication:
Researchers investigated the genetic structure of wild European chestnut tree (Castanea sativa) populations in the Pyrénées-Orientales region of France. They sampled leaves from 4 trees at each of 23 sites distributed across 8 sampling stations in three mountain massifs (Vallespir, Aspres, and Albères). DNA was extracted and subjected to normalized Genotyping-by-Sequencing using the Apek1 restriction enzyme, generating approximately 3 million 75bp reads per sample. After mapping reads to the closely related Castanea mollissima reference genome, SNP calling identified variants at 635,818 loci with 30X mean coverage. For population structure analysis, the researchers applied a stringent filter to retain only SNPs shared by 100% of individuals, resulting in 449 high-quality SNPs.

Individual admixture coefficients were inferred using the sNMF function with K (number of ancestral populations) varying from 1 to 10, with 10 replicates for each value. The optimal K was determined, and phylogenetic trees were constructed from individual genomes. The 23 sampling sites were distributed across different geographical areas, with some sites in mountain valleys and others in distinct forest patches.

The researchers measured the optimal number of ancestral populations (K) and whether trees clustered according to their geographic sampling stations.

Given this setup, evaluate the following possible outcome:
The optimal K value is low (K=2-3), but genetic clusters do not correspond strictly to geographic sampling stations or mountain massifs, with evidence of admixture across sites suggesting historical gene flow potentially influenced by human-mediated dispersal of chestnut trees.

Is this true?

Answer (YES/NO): NO